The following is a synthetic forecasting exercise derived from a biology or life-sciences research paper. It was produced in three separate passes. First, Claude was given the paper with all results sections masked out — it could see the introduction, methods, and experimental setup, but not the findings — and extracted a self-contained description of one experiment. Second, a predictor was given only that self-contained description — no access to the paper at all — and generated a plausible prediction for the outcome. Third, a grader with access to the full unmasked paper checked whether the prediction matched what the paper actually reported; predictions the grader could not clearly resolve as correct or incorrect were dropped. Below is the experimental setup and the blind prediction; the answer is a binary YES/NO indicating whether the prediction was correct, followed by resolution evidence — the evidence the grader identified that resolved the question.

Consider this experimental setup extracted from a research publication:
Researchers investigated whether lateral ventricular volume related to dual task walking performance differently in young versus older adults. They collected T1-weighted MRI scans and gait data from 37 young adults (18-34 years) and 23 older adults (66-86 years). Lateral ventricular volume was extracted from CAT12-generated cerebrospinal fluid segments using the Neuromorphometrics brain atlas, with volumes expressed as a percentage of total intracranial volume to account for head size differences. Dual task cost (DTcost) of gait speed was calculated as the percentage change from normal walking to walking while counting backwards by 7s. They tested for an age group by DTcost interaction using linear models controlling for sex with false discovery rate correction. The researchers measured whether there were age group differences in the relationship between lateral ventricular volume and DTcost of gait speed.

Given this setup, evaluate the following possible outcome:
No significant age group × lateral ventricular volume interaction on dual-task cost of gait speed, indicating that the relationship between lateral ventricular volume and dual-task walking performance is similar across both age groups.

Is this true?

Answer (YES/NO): NO